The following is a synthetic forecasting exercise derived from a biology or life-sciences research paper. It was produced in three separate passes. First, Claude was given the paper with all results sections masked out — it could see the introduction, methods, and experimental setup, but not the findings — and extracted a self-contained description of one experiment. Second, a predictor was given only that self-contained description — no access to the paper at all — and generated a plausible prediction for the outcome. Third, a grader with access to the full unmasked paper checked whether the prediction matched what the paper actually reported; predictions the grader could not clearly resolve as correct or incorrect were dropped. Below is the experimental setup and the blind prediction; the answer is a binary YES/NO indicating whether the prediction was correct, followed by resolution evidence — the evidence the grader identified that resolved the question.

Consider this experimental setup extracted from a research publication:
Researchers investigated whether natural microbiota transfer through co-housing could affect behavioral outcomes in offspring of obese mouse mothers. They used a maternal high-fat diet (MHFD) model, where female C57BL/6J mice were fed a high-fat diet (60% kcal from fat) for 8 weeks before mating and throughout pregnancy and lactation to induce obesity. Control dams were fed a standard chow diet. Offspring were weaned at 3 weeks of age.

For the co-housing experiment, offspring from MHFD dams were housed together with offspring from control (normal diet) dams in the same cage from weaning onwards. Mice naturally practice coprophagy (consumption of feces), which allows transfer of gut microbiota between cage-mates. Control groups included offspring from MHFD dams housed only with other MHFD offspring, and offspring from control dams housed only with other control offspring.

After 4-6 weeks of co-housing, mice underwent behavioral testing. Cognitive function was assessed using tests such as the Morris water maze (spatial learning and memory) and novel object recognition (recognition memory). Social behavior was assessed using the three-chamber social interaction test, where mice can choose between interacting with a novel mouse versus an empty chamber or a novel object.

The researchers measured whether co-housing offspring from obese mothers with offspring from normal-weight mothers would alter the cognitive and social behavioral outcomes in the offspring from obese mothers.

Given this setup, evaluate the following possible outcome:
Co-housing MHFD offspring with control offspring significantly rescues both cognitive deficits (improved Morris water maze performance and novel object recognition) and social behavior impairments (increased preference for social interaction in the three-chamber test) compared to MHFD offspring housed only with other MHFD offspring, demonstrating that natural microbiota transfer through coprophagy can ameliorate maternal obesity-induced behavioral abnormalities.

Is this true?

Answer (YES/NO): YES